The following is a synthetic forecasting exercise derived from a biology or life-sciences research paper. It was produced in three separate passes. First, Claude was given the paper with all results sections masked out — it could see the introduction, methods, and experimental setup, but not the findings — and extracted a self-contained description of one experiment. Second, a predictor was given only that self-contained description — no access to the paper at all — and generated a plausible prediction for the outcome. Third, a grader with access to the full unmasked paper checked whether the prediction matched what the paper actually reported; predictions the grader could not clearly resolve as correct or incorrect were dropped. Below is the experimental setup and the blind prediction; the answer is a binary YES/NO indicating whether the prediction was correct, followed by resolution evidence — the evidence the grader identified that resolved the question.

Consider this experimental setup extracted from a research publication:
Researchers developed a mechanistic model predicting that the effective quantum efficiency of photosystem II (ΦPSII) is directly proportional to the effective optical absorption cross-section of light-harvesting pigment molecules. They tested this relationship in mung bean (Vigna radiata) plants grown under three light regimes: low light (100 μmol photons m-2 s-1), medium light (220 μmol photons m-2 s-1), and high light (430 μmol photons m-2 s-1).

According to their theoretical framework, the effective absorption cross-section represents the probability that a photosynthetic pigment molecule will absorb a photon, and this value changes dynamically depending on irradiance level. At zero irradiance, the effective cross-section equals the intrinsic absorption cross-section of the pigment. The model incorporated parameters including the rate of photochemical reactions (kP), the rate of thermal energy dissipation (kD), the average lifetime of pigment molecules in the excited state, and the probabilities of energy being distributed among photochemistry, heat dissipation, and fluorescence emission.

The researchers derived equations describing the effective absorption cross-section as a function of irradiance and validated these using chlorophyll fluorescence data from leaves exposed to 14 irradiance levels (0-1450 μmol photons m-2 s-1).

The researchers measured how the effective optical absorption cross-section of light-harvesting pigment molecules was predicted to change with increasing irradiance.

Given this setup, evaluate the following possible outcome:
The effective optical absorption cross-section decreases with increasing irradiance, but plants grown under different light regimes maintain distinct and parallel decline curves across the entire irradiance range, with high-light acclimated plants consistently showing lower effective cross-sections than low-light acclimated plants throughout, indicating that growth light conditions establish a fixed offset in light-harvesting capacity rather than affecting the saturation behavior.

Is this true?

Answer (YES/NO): NO